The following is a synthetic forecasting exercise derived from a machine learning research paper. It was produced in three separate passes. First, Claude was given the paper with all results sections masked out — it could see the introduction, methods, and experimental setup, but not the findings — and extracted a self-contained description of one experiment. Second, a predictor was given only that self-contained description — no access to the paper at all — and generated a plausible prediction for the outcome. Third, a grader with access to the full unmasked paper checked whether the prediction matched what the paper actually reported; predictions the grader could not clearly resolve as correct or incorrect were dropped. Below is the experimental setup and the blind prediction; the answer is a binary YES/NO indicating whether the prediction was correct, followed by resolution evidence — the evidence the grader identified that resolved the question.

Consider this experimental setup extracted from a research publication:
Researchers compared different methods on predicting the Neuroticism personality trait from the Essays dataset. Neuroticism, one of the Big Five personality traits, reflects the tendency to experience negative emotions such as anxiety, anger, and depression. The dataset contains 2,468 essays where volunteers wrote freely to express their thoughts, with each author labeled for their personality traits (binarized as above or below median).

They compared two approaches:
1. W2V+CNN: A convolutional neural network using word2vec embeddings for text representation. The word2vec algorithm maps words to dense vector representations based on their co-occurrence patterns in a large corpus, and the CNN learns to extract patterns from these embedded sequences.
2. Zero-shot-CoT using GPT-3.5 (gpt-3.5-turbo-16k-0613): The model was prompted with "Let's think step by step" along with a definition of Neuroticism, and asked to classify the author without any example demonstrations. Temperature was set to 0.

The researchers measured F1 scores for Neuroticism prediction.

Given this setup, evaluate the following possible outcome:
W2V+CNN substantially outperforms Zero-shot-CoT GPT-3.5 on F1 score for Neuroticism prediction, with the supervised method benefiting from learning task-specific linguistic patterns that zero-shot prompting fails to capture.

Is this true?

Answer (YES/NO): YES